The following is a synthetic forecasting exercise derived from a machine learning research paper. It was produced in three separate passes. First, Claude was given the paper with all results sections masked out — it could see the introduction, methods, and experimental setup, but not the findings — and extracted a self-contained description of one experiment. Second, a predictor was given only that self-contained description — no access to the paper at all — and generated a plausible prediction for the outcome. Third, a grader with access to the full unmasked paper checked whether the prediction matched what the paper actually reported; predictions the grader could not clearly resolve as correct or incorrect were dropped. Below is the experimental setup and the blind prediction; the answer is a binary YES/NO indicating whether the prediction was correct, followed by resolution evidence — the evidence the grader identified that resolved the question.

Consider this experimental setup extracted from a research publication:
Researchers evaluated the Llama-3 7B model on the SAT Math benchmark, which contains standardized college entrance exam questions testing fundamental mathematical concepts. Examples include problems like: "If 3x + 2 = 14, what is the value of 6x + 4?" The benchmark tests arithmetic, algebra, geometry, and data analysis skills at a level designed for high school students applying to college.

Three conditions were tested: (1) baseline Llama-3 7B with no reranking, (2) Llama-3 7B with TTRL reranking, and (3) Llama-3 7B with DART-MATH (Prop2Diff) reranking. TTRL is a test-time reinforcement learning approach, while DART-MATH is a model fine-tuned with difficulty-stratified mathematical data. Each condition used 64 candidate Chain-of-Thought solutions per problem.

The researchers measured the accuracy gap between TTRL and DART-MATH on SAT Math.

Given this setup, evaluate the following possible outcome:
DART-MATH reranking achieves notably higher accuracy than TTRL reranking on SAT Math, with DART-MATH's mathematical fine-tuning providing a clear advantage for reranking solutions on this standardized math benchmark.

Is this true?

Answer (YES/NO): NO